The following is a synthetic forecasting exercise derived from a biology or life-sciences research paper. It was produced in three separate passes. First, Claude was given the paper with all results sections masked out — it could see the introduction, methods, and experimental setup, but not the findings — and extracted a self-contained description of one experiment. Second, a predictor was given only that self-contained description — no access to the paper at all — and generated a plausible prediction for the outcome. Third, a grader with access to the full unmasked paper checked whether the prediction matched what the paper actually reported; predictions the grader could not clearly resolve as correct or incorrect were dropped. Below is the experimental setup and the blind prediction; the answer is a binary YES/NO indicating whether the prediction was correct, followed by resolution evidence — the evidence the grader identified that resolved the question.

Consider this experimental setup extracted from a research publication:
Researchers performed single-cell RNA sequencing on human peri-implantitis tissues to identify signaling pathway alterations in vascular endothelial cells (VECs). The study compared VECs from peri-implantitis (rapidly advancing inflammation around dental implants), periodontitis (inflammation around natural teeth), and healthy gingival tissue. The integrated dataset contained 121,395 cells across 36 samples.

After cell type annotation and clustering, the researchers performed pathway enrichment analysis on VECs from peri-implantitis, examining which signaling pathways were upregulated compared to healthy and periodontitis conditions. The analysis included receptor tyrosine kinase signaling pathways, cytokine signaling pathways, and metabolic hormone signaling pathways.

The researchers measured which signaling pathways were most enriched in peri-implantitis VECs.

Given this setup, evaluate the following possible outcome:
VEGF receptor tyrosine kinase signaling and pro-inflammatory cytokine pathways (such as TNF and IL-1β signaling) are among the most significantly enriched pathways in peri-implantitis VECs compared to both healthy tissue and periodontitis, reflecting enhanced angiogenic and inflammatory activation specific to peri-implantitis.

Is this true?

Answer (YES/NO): NO